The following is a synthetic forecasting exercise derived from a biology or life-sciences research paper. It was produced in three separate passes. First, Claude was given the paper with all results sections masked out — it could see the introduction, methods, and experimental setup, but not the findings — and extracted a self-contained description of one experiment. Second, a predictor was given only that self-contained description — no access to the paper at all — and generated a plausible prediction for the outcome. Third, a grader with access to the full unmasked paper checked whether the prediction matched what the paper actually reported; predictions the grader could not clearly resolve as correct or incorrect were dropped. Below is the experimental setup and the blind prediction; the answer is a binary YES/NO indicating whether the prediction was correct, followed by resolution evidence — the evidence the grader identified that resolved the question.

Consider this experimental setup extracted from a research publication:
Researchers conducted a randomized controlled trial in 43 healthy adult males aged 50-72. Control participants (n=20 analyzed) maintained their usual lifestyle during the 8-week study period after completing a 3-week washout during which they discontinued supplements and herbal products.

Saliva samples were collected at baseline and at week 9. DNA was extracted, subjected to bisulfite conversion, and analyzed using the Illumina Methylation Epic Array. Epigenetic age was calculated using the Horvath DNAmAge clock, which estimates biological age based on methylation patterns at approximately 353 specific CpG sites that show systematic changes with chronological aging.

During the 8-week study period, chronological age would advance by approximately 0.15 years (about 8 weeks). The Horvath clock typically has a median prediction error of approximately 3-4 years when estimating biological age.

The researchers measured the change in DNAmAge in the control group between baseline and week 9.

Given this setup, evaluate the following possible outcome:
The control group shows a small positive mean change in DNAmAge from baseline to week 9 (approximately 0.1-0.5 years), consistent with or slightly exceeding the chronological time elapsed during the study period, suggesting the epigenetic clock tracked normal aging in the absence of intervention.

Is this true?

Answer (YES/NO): NO